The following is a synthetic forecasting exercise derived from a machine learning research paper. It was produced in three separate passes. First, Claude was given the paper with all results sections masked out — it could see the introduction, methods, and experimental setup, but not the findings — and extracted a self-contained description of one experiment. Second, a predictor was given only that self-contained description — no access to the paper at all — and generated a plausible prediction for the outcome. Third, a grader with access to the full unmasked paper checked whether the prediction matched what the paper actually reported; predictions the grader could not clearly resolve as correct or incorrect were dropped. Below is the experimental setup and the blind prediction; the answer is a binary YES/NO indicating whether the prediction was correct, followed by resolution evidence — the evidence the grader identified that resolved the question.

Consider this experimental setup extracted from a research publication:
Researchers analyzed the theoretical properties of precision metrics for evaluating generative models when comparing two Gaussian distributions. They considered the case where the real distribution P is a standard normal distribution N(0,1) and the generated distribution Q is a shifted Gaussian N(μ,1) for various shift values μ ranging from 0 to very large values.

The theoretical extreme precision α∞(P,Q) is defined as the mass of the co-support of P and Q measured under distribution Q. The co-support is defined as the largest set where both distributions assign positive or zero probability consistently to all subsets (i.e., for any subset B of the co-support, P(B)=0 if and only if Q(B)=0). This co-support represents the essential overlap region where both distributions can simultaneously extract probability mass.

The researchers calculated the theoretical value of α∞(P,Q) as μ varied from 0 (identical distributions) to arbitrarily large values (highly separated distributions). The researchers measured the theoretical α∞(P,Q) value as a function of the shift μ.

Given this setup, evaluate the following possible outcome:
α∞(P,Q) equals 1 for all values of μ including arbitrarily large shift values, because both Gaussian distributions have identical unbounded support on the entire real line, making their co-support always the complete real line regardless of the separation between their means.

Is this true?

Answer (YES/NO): YES